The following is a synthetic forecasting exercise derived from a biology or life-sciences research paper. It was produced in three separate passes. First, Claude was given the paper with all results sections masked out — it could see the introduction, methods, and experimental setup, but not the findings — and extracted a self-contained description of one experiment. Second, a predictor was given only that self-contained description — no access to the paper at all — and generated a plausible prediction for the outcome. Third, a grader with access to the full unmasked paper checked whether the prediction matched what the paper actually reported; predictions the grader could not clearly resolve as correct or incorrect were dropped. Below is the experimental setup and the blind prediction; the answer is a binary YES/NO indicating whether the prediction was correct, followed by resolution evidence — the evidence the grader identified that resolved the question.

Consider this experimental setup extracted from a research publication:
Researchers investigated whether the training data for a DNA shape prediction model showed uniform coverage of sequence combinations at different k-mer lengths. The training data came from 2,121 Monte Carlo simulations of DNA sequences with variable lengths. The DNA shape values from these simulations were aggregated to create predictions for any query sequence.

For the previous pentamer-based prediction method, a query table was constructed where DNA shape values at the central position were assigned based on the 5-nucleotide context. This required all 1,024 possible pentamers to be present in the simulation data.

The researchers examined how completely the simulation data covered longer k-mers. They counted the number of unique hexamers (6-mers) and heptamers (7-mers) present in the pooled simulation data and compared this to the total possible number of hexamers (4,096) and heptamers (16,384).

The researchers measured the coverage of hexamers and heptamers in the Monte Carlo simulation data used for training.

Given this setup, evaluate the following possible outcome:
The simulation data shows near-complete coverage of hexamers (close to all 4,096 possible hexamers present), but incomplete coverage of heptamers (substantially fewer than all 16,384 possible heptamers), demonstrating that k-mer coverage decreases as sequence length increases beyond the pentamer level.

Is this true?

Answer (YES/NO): NO